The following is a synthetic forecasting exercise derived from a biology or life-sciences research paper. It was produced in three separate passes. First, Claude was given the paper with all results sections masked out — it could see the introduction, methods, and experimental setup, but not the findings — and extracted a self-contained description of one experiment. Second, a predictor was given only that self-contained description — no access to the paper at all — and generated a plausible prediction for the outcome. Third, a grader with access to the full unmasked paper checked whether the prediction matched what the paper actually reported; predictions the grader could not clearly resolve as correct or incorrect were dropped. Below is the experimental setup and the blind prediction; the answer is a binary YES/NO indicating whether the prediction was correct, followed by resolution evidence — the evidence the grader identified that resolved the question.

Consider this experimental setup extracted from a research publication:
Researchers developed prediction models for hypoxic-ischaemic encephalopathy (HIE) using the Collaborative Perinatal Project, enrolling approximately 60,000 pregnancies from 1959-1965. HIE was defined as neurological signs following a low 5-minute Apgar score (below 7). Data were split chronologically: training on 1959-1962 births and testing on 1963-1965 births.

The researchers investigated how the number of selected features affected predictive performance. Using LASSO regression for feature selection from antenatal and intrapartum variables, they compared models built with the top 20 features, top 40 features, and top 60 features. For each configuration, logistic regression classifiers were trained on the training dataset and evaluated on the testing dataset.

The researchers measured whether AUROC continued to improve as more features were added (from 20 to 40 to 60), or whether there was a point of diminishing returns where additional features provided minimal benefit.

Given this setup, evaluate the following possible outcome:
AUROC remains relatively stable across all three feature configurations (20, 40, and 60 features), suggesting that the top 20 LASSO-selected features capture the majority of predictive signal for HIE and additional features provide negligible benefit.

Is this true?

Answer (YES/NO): NO